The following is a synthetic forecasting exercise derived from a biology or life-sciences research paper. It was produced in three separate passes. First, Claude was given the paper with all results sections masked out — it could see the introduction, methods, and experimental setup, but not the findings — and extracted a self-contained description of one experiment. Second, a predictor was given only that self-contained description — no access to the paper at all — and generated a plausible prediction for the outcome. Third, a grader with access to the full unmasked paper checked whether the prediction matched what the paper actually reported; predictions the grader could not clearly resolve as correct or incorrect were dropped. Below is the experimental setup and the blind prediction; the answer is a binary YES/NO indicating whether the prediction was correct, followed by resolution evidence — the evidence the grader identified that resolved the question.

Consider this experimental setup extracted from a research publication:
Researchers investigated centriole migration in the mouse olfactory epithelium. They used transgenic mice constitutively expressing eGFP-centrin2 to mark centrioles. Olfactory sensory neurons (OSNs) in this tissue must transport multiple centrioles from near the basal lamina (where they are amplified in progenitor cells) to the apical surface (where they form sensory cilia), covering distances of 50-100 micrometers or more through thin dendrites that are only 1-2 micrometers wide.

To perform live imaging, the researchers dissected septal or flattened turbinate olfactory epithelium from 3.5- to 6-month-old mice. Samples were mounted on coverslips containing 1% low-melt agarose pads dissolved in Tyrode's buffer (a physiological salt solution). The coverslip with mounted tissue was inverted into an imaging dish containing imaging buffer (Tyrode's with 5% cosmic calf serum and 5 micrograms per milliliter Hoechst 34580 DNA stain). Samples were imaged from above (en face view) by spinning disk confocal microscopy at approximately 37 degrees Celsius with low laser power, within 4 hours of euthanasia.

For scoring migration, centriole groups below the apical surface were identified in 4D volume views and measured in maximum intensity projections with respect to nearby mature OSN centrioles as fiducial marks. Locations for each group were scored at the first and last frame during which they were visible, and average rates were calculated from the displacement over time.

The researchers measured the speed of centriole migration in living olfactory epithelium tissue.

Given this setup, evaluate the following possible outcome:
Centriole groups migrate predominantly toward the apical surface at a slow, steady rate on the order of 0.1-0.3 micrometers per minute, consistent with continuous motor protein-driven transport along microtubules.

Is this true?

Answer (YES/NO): NO